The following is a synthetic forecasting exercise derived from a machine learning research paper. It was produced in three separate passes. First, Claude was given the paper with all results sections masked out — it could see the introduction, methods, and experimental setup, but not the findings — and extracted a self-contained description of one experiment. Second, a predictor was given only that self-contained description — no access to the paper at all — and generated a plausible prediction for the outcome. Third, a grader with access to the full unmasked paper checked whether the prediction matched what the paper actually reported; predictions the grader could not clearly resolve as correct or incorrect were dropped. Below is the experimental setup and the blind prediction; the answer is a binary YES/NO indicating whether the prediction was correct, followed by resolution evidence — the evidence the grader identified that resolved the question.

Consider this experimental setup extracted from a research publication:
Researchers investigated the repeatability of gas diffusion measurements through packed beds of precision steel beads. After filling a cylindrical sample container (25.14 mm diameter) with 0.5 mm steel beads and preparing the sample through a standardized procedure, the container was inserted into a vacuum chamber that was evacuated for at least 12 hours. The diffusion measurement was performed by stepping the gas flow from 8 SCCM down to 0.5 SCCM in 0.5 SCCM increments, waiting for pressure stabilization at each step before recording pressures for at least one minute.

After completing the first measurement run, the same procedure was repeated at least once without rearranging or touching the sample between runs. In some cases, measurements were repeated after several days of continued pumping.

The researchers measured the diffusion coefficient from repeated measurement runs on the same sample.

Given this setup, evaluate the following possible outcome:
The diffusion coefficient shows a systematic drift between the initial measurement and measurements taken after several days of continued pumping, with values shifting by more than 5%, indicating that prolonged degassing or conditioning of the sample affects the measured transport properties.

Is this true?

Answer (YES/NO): NO